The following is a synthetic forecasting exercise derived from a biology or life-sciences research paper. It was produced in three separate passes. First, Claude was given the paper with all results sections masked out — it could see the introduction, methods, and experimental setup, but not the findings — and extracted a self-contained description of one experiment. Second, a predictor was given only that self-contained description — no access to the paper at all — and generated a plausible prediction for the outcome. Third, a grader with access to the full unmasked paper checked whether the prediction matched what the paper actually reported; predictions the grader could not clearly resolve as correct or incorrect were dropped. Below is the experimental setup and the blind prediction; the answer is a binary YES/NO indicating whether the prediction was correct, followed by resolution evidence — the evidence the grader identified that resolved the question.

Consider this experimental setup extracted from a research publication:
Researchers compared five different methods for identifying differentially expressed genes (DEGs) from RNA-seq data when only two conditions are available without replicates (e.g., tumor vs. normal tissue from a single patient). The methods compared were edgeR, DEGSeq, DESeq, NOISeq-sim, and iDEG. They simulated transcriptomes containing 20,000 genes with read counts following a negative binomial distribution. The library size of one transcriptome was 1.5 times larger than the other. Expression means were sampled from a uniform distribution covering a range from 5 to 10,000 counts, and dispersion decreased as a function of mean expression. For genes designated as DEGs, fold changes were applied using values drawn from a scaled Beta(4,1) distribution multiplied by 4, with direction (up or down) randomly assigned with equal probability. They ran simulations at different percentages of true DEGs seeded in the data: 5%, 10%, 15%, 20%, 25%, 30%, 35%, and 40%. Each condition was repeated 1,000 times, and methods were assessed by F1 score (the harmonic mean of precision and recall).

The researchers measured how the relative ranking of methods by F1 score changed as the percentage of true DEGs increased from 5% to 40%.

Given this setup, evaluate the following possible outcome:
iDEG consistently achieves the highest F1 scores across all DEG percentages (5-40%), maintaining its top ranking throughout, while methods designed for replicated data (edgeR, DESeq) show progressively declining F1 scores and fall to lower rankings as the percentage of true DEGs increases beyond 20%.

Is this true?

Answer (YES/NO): NO